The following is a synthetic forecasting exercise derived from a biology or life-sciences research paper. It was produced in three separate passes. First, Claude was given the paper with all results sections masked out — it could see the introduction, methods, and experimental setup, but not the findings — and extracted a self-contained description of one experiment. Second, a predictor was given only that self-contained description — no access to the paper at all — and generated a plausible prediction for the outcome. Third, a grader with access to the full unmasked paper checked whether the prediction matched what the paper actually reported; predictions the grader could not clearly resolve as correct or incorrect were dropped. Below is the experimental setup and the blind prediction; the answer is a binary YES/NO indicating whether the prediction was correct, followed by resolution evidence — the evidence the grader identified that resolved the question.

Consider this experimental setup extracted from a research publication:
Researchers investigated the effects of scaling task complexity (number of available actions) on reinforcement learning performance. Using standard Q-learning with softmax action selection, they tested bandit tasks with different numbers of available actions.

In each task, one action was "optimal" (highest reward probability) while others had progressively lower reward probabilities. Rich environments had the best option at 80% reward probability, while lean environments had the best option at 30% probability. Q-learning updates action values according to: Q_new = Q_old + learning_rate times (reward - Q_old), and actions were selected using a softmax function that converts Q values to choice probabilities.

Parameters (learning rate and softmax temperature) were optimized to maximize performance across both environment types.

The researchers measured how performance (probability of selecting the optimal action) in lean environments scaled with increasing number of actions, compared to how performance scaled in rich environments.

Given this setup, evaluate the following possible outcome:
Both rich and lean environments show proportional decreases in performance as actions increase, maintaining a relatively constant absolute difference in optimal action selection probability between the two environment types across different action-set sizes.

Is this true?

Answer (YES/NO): NO